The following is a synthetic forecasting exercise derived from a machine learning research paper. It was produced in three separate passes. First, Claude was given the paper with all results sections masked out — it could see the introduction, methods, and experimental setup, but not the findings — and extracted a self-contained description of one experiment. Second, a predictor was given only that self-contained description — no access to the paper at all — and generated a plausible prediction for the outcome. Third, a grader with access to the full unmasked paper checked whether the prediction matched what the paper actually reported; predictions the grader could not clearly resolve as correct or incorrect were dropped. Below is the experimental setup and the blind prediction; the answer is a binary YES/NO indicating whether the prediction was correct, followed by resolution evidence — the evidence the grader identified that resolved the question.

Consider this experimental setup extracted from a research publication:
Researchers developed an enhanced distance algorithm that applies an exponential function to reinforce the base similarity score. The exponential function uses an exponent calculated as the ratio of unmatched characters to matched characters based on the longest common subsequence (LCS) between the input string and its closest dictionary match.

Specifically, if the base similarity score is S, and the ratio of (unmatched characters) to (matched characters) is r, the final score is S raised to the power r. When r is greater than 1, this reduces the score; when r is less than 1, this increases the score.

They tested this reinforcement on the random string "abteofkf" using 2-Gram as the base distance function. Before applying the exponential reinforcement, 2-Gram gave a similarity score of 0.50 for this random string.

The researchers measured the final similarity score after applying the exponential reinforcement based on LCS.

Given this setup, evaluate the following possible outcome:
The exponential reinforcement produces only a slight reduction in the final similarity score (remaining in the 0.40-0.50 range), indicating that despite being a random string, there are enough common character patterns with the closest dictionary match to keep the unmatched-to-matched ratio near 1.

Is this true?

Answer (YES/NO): NO